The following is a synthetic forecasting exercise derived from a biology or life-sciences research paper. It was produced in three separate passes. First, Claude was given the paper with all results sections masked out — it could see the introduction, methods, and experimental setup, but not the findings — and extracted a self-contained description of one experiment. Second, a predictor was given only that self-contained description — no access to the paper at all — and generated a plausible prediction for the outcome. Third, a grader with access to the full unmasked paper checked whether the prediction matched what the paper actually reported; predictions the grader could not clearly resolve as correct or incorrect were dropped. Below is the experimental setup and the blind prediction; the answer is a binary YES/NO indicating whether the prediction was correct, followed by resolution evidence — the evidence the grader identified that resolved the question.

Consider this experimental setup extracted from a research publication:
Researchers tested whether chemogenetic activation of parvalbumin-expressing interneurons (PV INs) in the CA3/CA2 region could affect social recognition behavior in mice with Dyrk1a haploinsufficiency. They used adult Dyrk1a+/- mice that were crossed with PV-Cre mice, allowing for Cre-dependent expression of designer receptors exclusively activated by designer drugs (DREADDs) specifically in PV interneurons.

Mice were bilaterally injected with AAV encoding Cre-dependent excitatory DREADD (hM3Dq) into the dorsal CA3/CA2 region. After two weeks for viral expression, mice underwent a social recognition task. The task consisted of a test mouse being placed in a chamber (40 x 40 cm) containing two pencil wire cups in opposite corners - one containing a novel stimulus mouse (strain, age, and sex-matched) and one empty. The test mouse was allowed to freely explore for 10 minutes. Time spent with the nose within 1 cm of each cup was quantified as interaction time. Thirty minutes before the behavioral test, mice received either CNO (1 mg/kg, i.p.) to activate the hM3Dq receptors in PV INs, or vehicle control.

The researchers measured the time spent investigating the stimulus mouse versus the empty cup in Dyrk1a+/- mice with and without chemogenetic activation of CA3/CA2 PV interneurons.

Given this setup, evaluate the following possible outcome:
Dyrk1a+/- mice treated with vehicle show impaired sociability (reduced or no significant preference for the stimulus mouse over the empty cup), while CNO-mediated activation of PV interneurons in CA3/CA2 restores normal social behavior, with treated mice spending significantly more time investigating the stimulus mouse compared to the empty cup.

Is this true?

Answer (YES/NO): YES